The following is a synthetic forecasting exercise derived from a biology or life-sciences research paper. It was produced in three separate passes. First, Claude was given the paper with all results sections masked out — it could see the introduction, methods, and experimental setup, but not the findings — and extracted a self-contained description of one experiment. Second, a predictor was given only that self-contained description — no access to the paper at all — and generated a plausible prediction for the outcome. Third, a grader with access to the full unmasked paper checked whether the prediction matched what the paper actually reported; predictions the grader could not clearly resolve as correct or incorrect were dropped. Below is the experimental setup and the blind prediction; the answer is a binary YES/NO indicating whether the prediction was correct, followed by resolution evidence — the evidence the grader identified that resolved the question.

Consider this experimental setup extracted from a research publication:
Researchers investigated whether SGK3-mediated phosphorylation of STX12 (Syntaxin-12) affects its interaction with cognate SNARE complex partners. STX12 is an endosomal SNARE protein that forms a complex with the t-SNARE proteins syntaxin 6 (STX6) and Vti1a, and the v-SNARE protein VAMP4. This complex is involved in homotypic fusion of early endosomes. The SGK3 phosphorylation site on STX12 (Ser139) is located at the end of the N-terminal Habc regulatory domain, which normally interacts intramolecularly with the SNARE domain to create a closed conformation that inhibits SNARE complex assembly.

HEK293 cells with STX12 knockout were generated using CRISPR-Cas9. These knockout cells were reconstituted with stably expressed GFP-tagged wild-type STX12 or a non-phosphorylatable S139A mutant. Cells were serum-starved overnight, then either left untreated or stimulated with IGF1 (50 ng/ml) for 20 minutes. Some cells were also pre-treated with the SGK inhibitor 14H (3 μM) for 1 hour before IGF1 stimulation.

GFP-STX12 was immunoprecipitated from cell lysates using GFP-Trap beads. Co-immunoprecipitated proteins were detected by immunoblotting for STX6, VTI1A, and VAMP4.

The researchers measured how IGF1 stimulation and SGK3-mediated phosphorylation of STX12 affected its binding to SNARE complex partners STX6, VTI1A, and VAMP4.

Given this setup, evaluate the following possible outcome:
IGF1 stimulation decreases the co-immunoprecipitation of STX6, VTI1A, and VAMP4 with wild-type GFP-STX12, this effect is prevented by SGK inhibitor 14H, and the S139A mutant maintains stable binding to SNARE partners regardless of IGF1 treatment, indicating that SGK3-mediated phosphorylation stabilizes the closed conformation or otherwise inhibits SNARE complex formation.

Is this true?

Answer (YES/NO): NO